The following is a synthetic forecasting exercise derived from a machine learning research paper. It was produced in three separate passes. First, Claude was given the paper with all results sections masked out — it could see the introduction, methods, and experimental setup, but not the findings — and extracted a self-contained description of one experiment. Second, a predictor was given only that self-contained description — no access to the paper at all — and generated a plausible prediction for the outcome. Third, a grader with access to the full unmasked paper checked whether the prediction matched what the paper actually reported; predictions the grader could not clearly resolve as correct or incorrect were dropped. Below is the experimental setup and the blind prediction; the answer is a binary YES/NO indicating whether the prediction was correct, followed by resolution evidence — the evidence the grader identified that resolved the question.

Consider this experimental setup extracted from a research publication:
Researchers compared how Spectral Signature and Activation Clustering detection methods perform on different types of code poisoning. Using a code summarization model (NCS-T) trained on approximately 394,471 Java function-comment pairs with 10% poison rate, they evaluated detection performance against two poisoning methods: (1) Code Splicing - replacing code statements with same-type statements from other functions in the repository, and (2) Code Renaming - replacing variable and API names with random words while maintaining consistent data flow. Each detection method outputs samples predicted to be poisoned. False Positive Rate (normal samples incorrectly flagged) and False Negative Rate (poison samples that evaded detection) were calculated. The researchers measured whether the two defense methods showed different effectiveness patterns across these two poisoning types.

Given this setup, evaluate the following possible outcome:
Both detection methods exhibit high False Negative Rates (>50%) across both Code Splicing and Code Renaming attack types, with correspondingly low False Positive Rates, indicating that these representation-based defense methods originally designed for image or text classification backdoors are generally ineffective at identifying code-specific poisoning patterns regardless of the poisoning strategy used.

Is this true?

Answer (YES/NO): NO